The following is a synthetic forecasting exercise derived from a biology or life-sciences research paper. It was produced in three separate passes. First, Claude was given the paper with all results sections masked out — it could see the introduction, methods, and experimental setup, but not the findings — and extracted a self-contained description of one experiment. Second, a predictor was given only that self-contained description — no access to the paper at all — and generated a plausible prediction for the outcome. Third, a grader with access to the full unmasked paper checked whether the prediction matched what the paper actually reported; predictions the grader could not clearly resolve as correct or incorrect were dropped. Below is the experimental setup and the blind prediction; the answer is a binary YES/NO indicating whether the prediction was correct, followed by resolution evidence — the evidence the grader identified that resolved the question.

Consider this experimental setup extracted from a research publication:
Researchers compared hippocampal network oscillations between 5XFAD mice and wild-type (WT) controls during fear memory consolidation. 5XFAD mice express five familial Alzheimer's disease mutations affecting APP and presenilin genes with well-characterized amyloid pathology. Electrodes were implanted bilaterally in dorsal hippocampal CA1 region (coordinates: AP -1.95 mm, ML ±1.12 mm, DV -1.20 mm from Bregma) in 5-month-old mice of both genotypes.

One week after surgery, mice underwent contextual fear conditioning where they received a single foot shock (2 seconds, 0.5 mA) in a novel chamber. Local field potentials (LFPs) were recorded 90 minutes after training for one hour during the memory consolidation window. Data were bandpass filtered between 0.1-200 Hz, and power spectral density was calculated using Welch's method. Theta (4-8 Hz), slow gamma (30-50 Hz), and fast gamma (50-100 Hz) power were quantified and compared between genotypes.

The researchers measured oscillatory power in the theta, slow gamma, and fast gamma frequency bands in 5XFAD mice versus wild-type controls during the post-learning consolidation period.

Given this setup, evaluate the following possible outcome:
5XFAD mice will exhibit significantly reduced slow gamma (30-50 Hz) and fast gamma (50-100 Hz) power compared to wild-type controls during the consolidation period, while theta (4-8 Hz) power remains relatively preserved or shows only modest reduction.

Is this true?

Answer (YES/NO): NO